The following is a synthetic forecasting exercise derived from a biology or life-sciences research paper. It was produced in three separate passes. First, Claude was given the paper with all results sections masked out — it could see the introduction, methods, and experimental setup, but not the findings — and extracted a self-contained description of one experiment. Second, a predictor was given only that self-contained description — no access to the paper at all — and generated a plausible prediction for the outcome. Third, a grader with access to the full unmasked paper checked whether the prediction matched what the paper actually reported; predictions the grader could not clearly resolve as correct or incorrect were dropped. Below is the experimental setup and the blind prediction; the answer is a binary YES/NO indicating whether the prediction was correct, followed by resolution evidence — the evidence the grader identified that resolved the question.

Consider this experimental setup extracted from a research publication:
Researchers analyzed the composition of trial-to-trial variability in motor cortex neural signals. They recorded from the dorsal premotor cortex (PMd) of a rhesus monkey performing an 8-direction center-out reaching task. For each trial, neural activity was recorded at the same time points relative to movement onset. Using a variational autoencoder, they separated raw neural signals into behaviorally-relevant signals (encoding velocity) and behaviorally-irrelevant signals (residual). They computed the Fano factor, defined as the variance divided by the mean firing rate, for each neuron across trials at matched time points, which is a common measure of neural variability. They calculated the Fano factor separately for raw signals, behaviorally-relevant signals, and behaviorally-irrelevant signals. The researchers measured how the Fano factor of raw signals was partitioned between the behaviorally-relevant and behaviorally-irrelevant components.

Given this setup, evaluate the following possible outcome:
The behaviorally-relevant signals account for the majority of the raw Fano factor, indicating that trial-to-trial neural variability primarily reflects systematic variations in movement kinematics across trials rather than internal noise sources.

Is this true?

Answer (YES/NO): NO